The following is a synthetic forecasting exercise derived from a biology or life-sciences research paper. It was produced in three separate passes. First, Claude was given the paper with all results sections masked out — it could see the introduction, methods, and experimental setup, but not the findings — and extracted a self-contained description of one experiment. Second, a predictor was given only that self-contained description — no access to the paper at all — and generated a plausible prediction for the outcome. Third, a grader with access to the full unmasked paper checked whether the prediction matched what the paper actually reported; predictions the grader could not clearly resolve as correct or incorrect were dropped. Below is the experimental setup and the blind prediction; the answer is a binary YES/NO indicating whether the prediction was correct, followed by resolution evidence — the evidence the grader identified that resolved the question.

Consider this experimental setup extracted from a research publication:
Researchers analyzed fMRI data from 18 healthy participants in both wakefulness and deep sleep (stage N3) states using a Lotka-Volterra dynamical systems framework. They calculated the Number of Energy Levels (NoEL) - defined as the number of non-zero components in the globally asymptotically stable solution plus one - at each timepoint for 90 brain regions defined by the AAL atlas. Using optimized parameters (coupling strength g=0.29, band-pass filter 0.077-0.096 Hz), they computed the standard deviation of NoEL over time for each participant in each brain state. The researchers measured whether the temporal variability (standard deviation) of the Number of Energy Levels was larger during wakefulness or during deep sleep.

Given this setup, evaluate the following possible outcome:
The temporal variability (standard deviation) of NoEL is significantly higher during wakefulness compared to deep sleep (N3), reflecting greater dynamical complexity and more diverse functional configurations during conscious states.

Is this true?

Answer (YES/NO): YES